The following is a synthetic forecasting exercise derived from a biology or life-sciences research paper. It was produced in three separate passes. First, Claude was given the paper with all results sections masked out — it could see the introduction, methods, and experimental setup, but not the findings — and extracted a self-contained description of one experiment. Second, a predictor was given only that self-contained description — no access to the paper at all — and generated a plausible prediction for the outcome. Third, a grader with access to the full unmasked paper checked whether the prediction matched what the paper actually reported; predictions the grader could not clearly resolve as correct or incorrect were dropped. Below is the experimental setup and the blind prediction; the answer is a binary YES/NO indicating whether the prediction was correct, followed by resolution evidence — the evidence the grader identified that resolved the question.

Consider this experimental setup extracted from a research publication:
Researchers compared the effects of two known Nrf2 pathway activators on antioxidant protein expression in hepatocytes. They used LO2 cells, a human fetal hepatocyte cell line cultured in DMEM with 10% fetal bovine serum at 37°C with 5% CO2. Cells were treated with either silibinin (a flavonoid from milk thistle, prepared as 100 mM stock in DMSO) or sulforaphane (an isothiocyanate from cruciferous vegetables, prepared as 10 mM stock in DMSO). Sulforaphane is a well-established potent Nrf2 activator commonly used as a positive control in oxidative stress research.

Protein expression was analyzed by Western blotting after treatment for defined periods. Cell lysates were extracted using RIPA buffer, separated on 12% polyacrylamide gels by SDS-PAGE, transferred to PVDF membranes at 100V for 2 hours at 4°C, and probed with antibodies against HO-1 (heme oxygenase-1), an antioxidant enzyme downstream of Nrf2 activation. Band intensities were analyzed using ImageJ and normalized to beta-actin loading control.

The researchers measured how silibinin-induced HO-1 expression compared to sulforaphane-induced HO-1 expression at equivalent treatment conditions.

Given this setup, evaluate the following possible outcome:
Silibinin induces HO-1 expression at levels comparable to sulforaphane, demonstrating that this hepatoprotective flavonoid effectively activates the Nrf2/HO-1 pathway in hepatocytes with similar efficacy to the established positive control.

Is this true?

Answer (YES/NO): NO